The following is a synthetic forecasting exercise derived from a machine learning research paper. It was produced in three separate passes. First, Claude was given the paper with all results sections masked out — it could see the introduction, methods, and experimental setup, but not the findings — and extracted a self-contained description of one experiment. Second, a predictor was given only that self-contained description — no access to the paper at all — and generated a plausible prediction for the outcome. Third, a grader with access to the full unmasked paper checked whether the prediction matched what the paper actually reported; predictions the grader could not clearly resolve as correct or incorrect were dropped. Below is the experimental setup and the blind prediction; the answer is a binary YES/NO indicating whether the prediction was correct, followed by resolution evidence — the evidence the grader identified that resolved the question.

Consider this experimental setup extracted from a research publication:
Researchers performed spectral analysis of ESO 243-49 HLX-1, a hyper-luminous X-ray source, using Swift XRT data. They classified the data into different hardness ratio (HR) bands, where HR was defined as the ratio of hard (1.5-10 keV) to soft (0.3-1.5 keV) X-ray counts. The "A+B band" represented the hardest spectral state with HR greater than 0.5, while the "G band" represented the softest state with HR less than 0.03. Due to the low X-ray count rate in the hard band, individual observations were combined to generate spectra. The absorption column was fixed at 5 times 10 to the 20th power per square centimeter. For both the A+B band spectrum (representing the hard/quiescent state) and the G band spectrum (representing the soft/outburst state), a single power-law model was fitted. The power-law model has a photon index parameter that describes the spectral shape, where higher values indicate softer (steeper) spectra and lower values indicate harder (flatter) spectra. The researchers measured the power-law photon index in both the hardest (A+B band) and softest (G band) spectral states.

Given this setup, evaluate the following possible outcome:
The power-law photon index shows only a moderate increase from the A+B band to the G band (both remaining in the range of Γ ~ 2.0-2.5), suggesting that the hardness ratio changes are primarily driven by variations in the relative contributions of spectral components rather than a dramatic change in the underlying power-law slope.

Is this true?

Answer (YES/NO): NO